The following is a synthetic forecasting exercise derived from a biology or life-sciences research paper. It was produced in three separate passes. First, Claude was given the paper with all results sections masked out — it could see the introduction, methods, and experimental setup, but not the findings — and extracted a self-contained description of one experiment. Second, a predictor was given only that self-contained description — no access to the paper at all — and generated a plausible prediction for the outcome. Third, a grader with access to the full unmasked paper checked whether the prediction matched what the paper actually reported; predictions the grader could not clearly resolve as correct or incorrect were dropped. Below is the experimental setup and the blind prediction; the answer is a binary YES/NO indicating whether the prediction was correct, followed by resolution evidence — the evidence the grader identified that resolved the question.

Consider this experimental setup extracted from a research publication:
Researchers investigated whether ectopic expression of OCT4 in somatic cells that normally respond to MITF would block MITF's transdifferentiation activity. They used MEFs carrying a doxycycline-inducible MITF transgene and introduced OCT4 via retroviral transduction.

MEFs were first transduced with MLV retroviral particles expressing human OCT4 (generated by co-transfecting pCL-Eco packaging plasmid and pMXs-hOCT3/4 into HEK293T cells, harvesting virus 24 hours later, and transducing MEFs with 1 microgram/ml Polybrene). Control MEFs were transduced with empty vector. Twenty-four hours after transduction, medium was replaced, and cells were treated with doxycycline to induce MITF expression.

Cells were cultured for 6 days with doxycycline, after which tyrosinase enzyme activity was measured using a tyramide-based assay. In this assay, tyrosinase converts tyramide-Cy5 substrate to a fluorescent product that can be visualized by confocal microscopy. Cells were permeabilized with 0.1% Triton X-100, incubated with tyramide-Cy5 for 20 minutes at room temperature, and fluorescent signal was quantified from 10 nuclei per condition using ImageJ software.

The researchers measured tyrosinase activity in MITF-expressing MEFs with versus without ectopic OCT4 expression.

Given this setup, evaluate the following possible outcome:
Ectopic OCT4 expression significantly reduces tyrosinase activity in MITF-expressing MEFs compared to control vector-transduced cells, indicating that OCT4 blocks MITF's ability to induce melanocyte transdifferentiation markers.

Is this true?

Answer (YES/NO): YES